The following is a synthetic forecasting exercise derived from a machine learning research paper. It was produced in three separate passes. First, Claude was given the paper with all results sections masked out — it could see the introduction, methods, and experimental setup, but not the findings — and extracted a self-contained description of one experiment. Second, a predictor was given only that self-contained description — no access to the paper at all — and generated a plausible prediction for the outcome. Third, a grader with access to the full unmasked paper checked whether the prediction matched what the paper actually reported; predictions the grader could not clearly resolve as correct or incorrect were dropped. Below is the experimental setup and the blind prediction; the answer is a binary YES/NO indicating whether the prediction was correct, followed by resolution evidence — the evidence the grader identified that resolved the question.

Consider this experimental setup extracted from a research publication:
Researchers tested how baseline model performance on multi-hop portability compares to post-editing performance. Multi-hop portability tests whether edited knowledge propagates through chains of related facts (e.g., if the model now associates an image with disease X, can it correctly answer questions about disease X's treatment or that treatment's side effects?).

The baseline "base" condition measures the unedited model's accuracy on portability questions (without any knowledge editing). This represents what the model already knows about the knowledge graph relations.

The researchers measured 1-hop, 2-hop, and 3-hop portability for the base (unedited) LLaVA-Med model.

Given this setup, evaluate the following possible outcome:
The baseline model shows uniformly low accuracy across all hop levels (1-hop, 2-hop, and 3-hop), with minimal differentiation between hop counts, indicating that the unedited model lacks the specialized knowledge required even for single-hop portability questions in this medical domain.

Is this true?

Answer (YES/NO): NO